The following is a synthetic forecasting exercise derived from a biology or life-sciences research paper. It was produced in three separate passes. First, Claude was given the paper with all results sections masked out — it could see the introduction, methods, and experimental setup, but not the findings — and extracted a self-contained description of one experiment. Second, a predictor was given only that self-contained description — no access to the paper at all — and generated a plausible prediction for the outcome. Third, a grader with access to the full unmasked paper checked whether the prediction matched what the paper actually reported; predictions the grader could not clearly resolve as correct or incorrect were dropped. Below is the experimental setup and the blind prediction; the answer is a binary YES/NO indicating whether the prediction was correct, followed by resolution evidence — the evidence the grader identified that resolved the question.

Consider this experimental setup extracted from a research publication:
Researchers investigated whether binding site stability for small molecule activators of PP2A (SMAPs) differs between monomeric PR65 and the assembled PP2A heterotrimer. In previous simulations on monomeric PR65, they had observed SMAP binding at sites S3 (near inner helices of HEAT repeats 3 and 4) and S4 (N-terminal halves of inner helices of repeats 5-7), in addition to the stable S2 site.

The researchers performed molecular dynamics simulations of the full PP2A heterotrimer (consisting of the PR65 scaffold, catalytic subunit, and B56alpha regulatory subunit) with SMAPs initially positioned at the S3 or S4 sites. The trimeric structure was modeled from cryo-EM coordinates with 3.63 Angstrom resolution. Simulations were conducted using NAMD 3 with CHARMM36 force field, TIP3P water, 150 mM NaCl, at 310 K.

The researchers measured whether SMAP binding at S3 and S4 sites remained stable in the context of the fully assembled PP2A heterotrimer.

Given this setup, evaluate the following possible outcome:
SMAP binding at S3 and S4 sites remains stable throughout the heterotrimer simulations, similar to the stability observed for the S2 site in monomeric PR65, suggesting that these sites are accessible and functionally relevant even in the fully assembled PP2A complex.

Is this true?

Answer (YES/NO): NO